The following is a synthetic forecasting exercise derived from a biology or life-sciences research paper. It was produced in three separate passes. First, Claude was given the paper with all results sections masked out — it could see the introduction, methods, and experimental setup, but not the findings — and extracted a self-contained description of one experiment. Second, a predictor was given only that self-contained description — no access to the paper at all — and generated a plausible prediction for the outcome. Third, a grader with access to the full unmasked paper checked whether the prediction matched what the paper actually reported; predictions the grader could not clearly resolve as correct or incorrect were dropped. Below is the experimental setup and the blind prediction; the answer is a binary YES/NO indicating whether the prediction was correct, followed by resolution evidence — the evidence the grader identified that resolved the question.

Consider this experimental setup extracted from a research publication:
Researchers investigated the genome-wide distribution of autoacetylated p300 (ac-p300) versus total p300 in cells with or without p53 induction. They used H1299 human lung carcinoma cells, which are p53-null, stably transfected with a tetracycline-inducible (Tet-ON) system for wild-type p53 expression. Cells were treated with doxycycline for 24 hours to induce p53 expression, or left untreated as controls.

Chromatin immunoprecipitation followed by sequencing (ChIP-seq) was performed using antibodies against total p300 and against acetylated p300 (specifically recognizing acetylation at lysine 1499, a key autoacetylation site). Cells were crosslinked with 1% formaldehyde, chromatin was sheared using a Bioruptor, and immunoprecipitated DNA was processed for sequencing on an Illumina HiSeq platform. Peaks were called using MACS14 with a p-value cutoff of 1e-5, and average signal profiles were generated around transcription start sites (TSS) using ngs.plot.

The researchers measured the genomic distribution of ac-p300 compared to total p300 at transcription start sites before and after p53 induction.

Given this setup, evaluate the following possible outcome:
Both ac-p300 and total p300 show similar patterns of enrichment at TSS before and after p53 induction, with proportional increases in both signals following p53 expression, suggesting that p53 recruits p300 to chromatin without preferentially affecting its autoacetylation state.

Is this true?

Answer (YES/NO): NO